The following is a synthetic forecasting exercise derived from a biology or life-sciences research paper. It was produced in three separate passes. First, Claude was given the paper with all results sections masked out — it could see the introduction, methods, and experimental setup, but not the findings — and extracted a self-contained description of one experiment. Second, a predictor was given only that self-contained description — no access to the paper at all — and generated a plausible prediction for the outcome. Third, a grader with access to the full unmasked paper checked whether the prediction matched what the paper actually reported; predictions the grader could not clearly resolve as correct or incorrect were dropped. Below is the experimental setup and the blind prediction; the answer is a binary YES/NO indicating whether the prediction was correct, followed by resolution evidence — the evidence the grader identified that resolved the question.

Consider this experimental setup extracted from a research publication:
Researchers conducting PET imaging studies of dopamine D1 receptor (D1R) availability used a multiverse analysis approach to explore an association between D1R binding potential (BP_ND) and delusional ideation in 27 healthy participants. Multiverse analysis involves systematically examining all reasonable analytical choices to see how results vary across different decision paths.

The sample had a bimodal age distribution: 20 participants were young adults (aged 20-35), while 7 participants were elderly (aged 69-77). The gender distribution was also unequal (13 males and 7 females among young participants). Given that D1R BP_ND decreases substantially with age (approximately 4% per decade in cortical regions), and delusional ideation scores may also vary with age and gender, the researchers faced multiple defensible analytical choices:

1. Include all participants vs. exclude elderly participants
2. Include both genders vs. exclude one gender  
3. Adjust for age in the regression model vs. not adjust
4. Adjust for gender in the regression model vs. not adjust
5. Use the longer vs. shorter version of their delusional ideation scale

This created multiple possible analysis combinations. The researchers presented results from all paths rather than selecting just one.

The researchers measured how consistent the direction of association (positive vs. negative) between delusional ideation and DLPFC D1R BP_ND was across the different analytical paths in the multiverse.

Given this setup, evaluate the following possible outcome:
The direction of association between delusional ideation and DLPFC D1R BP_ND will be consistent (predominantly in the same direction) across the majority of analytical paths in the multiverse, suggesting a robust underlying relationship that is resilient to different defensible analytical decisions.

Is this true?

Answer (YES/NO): YES